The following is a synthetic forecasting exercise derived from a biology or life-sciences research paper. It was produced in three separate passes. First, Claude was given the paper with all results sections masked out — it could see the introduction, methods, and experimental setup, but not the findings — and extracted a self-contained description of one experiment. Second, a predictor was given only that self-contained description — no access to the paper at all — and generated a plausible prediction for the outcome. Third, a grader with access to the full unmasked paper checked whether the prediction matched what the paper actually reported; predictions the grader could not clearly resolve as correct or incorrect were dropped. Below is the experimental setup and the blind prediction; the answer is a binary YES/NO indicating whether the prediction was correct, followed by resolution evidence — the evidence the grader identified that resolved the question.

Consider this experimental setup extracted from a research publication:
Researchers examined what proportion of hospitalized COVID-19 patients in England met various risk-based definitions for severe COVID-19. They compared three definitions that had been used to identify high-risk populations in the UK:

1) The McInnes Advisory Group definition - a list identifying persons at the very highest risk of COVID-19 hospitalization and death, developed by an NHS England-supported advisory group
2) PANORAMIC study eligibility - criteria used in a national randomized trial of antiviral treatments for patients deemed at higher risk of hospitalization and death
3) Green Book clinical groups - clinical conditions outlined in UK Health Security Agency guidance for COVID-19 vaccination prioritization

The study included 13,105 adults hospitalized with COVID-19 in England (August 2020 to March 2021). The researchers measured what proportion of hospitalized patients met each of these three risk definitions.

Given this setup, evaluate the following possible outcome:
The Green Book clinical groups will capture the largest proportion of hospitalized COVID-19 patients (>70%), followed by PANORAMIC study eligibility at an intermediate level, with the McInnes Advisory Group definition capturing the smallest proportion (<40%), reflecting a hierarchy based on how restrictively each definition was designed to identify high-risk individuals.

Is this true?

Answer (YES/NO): NO